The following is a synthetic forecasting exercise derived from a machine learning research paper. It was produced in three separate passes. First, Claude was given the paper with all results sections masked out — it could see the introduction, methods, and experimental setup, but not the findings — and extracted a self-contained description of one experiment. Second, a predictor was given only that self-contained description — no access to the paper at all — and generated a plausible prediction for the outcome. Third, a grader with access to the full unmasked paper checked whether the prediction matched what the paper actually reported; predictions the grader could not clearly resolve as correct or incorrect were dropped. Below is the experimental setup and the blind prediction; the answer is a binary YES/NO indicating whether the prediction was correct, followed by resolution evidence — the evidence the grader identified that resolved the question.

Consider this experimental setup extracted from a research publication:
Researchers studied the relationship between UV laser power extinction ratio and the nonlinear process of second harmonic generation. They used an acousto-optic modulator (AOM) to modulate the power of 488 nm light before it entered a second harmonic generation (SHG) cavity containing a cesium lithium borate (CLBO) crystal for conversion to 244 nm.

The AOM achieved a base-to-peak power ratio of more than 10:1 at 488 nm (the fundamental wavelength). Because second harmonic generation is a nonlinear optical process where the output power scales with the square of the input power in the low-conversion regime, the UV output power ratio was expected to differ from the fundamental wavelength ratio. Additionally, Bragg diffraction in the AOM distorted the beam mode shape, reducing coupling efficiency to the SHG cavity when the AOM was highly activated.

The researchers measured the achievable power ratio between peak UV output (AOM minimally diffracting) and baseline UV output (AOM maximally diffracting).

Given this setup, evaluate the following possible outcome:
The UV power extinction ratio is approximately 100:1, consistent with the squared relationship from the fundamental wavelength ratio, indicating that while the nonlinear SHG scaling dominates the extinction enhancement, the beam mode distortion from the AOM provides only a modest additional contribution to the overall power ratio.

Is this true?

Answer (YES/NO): NO